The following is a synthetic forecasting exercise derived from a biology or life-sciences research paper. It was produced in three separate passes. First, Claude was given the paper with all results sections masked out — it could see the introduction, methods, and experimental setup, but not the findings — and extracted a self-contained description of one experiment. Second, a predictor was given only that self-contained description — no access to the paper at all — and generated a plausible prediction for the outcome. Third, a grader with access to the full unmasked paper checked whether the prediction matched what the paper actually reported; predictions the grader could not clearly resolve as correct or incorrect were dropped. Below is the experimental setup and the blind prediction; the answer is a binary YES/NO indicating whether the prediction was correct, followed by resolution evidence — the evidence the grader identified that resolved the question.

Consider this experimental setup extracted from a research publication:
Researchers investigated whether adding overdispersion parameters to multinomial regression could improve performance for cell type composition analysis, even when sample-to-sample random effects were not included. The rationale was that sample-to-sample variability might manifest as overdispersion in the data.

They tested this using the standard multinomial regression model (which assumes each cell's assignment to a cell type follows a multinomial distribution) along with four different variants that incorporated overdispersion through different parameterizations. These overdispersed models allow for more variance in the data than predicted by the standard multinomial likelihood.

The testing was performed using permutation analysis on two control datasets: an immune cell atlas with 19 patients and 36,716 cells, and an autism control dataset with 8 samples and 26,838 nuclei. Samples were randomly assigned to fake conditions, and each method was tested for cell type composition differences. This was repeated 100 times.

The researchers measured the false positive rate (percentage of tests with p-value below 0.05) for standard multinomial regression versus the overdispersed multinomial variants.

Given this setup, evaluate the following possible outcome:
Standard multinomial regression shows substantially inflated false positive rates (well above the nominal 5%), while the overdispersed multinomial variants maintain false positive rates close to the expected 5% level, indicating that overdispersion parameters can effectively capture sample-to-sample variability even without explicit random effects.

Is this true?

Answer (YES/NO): NO